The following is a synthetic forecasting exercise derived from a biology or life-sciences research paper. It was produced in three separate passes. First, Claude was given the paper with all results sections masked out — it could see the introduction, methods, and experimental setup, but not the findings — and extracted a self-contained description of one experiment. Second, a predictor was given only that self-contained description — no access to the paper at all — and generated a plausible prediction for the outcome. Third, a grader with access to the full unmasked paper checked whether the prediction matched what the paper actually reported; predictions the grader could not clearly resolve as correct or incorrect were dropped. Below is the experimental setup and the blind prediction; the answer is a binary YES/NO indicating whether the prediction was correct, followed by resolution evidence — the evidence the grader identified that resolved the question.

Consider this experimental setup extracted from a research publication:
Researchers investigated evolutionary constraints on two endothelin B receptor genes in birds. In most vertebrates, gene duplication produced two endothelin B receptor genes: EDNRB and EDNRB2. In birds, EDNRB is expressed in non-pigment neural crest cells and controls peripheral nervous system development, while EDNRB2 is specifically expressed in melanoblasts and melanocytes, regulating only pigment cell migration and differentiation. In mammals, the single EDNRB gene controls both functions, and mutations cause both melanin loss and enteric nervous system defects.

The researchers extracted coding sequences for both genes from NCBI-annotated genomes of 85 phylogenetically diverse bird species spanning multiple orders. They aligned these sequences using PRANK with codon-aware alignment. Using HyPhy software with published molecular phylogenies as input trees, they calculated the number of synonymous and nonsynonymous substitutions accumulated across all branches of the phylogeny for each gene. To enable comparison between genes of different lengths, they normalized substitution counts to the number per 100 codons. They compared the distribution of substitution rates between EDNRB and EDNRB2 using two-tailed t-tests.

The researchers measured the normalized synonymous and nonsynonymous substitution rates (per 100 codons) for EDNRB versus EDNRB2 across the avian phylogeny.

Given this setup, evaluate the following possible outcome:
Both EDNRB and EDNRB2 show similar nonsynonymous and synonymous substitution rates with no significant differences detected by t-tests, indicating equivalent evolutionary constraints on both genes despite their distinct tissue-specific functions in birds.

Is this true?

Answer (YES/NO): NO